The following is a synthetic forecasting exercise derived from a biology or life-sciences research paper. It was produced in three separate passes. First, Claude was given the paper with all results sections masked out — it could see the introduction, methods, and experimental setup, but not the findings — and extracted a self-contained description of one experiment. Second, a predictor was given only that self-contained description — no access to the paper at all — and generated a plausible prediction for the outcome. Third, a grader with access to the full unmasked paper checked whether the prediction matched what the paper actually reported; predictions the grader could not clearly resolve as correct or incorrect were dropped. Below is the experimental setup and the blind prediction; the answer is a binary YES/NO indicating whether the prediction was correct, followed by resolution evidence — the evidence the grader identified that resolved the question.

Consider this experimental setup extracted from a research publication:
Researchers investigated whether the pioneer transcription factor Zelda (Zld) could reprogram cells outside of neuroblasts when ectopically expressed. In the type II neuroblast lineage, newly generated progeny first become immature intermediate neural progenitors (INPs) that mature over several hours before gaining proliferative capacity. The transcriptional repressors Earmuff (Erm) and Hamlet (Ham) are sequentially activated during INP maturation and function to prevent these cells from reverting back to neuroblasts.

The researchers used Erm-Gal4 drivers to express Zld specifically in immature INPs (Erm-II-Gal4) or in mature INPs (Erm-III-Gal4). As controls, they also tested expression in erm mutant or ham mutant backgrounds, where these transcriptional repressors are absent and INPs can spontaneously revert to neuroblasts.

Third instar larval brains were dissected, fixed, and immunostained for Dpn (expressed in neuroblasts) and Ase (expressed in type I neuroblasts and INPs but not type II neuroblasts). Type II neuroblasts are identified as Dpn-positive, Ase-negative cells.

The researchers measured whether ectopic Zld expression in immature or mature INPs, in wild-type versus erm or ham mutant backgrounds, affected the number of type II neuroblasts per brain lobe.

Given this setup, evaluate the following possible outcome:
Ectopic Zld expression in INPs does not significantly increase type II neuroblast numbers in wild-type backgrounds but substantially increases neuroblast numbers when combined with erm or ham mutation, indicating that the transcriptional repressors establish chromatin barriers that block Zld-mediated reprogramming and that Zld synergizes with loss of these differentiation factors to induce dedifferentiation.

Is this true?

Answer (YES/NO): NO